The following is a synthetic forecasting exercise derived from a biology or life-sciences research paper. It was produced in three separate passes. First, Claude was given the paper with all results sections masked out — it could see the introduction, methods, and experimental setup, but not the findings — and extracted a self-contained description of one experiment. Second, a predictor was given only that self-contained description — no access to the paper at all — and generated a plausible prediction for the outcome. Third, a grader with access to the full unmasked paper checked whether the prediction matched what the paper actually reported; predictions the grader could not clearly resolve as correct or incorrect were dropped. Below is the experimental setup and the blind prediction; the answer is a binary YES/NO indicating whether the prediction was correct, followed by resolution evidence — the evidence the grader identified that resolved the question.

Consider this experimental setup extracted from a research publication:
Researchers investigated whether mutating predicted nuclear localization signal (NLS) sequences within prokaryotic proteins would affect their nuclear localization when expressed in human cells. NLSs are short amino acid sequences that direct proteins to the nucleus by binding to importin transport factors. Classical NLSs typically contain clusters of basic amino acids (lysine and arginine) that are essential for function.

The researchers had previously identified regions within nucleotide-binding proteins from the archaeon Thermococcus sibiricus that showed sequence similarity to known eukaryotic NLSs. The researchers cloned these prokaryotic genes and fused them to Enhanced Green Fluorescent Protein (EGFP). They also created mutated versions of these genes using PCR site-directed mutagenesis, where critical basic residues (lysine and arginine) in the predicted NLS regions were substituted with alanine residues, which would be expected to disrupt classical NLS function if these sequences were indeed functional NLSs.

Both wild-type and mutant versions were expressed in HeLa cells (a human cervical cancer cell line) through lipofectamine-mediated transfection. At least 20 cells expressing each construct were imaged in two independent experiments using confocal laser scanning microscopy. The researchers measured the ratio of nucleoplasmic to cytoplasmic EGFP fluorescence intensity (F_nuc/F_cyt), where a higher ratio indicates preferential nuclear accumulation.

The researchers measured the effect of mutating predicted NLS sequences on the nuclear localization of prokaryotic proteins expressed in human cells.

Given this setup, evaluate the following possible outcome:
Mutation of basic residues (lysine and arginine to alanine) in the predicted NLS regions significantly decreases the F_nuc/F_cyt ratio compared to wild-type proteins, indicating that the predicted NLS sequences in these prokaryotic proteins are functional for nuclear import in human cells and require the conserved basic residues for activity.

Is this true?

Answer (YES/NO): YES